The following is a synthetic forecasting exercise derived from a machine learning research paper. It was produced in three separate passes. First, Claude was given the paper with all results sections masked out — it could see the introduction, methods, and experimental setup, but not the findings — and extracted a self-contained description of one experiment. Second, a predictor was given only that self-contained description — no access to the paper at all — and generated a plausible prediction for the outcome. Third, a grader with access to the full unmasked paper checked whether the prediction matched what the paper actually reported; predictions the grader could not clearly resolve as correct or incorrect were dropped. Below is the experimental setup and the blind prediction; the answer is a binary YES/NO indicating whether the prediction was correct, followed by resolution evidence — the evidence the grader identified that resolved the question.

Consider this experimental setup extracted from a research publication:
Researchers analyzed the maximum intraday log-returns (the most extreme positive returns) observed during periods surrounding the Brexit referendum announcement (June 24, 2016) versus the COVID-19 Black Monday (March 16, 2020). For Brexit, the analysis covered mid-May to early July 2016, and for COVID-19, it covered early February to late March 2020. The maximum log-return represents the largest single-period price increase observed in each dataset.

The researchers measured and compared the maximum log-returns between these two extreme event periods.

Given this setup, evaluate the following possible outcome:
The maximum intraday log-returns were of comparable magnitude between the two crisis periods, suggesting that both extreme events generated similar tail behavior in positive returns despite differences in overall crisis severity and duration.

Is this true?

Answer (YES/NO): NO